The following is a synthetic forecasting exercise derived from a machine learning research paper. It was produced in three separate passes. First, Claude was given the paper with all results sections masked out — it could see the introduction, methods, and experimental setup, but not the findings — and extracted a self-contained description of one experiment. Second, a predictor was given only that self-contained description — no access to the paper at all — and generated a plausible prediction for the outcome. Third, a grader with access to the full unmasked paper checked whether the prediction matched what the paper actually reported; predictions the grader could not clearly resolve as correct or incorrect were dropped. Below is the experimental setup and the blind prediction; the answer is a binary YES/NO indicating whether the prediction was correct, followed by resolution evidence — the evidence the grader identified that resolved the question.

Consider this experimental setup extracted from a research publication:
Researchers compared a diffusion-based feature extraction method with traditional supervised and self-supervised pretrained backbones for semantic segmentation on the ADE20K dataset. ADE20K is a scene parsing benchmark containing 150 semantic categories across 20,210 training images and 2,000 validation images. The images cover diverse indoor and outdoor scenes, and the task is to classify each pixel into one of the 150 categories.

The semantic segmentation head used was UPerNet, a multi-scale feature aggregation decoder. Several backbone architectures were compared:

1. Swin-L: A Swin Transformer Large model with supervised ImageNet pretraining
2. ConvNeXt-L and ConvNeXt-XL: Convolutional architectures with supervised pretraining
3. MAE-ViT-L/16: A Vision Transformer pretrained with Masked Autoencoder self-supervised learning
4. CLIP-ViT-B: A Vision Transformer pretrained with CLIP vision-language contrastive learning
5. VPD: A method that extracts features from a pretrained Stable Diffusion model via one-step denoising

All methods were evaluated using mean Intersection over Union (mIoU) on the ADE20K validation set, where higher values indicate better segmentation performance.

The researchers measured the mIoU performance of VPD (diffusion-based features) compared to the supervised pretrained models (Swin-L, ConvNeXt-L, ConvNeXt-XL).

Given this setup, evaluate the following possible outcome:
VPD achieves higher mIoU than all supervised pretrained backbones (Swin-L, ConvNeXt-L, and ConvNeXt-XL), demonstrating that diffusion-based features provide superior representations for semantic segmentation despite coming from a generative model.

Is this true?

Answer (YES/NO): YES